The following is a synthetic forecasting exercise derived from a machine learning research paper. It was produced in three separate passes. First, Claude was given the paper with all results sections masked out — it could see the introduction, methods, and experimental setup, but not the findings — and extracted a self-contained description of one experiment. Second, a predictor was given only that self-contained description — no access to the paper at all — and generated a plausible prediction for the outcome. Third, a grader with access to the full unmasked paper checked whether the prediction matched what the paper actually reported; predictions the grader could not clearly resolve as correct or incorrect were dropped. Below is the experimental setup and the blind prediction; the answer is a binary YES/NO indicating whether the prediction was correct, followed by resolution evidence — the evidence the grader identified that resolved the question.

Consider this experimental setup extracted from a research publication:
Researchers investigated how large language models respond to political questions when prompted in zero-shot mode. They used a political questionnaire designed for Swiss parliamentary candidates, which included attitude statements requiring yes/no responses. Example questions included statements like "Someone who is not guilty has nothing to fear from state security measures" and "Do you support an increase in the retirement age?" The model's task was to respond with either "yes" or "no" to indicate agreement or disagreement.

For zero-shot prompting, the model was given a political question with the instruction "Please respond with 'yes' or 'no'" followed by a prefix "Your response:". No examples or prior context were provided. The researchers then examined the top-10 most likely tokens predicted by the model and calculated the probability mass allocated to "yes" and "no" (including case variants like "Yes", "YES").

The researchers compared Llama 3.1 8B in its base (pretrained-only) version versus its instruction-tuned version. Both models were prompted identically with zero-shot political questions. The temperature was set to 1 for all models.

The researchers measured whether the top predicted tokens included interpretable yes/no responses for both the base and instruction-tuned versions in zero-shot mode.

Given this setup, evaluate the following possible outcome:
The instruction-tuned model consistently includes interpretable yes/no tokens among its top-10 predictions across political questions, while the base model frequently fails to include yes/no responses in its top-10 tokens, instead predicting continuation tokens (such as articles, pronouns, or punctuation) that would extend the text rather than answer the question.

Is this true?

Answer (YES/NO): YES